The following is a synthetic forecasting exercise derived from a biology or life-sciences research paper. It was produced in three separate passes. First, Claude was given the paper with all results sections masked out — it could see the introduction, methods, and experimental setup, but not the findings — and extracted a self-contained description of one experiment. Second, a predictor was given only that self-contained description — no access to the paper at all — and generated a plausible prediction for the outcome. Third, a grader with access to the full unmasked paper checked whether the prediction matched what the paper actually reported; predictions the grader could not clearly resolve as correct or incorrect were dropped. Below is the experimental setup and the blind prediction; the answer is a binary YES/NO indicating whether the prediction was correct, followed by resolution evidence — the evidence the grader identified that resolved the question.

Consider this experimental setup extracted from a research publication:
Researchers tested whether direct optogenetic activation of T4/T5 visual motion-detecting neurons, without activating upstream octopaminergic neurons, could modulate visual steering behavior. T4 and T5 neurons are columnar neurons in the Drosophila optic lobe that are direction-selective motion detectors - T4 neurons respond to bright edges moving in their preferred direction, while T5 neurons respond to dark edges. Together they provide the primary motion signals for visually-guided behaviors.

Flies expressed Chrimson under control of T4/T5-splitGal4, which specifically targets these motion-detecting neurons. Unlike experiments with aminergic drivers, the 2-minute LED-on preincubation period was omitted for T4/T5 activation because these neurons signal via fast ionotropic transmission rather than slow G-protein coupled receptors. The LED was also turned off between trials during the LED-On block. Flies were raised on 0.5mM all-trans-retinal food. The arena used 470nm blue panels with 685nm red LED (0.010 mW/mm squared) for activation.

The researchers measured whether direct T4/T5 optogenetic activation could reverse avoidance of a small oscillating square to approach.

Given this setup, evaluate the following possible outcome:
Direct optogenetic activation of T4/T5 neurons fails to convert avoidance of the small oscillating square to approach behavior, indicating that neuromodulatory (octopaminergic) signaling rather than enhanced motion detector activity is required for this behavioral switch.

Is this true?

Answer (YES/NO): NO